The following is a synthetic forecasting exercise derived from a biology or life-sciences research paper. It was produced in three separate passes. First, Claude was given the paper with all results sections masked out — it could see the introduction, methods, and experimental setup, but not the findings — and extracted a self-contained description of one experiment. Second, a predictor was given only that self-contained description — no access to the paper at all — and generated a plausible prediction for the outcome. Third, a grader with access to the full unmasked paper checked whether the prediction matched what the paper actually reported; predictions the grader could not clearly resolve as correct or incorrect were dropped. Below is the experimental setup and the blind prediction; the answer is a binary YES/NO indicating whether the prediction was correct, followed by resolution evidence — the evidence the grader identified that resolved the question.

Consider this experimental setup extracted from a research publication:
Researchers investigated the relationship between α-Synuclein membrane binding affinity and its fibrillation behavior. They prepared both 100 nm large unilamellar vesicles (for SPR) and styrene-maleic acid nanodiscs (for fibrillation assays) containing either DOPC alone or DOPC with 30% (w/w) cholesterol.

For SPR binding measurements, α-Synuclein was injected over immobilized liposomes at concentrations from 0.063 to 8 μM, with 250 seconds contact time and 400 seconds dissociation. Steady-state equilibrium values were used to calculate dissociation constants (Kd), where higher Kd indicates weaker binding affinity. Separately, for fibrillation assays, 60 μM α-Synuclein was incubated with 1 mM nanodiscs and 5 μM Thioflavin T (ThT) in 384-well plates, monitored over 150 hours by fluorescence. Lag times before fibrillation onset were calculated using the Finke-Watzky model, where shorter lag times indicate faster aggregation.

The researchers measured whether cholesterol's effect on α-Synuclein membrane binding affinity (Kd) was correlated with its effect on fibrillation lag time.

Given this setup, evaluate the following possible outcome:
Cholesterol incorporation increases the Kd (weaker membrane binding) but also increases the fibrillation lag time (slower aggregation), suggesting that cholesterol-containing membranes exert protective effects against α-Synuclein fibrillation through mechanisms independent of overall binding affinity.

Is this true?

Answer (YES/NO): NO